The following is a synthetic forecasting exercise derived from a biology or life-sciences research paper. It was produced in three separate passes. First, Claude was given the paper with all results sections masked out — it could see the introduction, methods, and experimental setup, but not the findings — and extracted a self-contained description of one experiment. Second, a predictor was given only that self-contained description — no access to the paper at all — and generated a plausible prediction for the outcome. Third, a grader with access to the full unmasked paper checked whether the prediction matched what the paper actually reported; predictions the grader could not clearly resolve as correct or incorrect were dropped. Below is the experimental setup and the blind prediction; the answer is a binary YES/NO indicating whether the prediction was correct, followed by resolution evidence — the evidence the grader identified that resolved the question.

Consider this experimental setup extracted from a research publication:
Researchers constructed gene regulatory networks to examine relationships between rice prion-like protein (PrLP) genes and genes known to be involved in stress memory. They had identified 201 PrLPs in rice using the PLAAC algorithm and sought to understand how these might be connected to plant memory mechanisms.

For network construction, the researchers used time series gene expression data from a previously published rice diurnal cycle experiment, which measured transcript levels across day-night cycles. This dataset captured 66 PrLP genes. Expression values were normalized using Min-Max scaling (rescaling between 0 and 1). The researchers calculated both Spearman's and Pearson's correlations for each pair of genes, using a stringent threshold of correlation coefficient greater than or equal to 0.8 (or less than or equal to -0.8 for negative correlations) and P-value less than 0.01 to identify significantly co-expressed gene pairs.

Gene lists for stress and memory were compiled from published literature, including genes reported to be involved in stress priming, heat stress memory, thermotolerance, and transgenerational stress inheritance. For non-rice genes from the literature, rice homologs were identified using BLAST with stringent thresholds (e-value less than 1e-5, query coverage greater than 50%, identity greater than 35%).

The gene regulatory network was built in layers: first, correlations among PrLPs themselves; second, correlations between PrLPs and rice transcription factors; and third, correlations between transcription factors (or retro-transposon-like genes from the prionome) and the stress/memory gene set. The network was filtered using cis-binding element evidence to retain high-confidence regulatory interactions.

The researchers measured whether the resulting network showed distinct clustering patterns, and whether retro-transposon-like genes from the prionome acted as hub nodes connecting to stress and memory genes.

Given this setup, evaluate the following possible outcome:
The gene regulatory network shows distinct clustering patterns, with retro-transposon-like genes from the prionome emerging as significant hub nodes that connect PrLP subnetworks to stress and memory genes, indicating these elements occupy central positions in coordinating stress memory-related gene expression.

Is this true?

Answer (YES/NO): YES